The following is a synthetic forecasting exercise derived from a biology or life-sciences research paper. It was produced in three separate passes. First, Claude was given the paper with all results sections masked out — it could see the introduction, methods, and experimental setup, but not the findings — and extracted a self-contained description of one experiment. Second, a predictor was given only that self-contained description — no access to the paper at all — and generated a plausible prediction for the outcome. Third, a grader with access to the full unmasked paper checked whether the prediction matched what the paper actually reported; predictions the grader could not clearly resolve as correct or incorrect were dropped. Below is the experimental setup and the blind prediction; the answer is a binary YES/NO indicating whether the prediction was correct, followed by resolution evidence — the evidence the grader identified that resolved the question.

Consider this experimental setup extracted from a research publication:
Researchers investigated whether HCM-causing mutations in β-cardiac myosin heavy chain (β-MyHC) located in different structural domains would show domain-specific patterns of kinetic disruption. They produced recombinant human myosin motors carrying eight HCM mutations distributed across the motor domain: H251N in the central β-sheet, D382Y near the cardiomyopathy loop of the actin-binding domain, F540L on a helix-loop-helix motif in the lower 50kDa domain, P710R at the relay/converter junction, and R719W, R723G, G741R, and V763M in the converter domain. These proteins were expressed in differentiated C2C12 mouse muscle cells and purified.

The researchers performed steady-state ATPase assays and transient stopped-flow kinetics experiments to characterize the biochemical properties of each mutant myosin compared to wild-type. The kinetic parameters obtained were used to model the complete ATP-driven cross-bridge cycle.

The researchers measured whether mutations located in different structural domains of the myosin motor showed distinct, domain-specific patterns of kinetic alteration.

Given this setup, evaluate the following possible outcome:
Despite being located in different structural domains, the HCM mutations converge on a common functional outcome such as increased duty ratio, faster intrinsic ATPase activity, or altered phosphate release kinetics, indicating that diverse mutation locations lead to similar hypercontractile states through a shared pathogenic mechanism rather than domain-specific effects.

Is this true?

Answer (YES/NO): NO